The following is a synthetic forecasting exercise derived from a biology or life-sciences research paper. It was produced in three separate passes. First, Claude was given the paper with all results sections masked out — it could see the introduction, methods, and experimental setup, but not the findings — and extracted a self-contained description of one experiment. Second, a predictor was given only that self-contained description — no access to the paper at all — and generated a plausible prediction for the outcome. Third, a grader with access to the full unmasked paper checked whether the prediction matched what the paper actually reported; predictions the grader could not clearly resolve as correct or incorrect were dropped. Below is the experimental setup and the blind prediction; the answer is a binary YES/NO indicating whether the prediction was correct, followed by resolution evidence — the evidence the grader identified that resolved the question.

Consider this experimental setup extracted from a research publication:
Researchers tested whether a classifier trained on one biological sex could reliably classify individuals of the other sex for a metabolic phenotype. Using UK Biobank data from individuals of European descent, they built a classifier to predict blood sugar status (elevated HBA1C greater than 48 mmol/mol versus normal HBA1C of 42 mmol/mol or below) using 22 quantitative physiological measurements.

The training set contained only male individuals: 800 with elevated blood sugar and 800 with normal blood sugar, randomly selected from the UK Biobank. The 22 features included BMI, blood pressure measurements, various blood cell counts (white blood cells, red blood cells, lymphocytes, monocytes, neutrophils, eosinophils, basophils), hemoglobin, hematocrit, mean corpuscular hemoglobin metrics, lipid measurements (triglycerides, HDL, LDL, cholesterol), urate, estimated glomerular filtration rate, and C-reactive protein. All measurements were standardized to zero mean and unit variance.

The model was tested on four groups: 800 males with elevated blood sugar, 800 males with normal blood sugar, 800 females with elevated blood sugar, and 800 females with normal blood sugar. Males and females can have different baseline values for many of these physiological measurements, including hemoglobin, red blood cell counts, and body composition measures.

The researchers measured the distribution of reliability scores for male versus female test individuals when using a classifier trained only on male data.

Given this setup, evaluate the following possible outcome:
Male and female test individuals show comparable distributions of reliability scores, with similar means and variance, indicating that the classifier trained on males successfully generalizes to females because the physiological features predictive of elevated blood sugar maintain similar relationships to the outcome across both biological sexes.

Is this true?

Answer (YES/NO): NO